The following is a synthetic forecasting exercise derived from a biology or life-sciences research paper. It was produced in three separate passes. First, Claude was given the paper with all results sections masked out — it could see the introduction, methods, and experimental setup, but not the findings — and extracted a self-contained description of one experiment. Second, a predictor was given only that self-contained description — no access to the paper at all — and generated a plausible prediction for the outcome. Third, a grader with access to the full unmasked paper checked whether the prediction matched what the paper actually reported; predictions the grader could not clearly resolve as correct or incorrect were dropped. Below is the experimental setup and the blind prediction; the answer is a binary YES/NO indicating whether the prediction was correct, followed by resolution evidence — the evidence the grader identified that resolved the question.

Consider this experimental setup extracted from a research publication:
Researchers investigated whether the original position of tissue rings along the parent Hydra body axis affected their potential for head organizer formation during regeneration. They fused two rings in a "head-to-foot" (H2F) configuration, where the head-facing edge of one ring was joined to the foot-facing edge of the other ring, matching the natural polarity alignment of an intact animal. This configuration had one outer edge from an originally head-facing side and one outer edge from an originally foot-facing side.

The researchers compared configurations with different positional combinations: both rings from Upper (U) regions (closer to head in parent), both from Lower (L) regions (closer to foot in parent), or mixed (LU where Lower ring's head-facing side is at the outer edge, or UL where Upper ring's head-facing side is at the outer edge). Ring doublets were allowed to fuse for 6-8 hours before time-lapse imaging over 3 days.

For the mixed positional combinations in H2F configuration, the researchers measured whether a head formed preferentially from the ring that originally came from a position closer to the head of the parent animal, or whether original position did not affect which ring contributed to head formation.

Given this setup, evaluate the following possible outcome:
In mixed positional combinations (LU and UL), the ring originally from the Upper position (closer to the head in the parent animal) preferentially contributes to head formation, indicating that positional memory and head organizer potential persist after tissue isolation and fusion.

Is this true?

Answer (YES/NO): YES